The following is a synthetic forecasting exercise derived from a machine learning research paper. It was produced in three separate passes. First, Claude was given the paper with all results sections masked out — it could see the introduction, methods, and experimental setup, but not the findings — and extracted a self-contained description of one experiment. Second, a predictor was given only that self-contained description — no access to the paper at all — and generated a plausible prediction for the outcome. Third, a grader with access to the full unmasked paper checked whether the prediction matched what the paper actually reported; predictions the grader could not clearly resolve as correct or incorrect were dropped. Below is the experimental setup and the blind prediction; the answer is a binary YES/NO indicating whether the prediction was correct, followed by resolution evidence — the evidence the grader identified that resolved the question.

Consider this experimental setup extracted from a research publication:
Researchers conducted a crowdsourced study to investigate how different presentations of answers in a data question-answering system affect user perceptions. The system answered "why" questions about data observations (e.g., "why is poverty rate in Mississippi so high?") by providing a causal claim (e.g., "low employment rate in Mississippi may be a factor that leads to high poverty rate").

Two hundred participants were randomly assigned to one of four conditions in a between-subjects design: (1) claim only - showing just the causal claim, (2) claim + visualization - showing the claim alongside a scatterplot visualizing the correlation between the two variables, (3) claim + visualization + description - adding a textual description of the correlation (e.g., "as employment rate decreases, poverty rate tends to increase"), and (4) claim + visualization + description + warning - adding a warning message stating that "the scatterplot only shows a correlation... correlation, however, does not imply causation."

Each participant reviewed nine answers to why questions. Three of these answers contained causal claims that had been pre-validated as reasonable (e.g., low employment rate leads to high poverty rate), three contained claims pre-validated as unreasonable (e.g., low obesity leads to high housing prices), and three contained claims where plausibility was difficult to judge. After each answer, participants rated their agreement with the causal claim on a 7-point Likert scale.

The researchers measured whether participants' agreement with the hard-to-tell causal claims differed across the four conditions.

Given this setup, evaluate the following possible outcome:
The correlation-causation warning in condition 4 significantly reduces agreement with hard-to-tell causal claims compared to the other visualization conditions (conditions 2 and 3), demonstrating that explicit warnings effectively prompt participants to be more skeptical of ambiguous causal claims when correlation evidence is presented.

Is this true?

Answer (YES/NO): NO